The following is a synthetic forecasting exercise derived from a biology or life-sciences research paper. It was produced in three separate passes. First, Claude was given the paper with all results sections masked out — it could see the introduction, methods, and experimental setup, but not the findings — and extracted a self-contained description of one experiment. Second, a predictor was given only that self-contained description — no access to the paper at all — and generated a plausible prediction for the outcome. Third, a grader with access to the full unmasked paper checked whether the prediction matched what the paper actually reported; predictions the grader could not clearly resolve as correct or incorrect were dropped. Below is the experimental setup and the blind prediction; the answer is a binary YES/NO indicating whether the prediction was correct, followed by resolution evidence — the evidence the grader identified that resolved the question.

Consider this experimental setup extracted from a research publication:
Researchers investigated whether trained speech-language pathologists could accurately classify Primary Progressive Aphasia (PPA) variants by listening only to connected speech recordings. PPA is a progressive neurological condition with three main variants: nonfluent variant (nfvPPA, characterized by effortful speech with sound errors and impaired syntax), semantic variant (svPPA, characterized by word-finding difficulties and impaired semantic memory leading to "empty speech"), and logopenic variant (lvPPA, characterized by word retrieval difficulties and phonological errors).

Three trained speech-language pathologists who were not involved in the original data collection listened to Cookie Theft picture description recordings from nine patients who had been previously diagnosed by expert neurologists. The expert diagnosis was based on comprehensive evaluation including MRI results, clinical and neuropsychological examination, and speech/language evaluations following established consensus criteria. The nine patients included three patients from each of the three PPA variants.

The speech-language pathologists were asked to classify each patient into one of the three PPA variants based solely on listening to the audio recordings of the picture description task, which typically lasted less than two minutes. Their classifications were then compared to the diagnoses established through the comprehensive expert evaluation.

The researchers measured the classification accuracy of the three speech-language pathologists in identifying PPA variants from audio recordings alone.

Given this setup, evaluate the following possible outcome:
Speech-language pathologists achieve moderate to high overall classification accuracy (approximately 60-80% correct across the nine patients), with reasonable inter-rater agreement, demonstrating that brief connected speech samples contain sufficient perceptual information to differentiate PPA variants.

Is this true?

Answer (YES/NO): NO